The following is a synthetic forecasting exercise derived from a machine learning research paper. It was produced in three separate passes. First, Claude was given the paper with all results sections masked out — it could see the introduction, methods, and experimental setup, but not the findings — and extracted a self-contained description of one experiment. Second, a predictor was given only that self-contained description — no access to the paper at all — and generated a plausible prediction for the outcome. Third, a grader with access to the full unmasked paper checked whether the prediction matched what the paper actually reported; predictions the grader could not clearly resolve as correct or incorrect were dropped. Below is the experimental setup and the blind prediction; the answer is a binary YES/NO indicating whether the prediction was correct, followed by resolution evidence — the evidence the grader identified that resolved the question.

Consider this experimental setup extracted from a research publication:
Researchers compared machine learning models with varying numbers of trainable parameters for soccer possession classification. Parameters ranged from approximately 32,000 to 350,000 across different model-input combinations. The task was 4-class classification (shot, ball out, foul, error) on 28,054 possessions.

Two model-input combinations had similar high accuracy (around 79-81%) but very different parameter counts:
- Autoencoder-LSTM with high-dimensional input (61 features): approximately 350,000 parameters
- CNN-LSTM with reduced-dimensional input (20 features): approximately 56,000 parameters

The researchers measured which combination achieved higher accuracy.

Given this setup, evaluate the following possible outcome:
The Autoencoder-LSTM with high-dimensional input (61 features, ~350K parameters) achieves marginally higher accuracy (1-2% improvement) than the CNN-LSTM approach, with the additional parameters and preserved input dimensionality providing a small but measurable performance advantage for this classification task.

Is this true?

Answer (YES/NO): NO